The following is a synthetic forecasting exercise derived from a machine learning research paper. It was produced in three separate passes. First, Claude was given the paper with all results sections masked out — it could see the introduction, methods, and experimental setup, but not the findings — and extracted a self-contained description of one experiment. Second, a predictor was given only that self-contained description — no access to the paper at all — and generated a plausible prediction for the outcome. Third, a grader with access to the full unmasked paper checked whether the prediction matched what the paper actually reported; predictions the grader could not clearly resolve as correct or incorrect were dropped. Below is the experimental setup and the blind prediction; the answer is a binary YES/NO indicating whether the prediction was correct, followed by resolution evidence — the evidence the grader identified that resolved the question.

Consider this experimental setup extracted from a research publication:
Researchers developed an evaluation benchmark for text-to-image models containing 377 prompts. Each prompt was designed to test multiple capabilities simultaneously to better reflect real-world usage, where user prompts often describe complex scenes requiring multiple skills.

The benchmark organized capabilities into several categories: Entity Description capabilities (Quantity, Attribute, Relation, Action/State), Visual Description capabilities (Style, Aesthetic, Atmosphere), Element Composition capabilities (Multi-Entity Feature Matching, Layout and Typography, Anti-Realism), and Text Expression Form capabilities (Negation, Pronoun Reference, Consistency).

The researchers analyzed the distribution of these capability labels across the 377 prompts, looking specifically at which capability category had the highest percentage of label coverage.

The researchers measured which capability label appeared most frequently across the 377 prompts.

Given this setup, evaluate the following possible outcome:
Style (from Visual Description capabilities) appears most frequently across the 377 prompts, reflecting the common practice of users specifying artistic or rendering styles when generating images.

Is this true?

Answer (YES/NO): YES